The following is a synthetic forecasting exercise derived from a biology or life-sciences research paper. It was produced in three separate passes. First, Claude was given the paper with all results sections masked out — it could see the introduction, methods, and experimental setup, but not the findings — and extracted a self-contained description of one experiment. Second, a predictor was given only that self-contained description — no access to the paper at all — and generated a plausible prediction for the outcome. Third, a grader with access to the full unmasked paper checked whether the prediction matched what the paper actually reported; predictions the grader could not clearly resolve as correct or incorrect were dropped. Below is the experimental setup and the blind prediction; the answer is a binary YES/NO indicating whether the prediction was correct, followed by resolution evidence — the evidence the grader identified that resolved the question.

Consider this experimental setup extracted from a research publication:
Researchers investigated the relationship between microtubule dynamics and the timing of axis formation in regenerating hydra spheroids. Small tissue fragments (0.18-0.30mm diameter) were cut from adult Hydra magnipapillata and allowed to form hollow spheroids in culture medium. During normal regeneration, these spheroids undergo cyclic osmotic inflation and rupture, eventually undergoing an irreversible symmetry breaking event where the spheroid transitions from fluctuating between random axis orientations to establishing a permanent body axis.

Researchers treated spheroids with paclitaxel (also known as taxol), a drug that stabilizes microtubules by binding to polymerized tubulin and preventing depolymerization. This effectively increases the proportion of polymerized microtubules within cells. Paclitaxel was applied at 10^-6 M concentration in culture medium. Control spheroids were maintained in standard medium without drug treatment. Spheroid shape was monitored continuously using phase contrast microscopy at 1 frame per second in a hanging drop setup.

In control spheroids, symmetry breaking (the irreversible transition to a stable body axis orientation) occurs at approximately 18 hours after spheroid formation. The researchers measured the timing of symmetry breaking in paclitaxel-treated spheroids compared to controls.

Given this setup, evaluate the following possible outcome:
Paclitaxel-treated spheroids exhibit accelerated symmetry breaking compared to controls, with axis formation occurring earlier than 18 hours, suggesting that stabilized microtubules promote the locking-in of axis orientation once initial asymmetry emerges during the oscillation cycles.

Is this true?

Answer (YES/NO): YES